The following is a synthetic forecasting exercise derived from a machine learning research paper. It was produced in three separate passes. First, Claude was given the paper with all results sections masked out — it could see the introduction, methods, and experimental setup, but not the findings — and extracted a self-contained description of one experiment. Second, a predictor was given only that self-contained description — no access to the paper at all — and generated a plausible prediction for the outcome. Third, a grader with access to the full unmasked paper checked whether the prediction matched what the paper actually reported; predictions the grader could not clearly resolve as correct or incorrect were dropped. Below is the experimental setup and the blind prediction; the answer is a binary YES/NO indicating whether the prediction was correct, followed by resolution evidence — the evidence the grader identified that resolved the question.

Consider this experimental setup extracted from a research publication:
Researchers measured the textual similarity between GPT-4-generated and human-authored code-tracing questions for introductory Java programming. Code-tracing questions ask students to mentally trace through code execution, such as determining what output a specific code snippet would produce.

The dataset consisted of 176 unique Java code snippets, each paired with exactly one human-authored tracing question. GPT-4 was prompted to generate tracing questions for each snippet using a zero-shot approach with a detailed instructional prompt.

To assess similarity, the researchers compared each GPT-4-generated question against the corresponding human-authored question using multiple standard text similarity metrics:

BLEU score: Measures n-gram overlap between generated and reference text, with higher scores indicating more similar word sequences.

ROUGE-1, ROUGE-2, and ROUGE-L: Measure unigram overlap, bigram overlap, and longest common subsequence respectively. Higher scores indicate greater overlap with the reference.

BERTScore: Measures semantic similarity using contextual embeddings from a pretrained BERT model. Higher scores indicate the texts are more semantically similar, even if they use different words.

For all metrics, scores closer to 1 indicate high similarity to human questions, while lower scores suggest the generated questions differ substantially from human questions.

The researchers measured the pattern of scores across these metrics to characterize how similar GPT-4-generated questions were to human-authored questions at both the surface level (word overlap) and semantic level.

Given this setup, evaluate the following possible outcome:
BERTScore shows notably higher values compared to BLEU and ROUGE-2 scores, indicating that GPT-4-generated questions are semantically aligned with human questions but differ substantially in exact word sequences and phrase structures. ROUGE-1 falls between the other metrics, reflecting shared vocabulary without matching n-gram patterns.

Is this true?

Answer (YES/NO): NO